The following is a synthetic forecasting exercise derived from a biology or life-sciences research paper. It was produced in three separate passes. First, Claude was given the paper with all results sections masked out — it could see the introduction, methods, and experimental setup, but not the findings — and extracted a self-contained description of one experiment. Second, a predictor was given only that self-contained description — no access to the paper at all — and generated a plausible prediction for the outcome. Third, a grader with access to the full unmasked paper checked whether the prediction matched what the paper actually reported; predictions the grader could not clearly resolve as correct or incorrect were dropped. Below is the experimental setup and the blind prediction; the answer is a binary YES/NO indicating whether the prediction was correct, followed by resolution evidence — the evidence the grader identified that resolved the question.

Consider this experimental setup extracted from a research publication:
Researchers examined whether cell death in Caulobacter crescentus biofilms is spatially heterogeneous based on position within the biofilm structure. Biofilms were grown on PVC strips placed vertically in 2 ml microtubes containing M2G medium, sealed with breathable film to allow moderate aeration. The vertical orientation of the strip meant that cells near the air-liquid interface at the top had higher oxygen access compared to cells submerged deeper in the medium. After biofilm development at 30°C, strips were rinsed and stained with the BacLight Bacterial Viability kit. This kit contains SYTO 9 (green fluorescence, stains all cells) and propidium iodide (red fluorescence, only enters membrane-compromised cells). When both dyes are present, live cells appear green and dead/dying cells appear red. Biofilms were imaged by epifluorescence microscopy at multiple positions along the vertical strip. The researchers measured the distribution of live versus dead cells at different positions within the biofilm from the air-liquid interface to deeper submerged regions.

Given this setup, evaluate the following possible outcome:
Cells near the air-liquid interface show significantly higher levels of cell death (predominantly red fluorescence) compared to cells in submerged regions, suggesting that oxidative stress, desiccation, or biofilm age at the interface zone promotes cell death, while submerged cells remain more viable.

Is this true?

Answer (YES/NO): NO